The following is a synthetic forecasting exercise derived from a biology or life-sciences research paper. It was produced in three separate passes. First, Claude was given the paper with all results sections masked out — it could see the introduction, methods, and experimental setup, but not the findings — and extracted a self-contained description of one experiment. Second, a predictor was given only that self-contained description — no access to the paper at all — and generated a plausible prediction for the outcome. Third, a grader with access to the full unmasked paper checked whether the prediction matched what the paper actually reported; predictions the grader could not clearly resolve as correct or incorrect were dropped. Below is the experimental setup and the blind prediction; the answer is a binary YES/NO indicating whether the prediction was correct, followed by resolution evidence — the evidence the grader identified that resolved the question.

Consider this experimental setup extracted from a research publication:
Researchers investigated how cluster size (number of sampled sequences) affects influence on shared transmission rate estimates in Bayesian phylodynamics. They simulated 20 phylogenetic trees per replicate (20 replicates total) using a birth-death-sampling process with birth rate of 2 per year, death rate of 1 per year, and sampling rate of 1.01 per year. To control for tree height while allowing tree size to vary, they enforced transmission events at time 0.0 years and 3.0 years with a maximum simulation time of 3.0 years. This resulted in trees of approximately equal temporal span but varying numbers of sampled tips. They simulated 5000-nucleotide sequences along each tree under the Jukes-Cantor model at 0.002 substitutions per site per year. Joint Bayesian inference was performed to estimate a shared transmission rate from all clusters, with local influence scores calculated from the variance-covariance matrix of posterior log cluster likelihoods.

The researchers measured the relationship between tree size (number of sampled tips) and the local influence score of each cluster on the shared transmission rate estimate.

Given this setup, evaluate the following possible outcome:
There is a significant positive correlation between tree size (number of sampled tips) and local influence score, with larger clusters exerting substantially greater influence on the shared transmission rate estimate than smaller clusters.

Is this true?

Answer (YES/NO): NO